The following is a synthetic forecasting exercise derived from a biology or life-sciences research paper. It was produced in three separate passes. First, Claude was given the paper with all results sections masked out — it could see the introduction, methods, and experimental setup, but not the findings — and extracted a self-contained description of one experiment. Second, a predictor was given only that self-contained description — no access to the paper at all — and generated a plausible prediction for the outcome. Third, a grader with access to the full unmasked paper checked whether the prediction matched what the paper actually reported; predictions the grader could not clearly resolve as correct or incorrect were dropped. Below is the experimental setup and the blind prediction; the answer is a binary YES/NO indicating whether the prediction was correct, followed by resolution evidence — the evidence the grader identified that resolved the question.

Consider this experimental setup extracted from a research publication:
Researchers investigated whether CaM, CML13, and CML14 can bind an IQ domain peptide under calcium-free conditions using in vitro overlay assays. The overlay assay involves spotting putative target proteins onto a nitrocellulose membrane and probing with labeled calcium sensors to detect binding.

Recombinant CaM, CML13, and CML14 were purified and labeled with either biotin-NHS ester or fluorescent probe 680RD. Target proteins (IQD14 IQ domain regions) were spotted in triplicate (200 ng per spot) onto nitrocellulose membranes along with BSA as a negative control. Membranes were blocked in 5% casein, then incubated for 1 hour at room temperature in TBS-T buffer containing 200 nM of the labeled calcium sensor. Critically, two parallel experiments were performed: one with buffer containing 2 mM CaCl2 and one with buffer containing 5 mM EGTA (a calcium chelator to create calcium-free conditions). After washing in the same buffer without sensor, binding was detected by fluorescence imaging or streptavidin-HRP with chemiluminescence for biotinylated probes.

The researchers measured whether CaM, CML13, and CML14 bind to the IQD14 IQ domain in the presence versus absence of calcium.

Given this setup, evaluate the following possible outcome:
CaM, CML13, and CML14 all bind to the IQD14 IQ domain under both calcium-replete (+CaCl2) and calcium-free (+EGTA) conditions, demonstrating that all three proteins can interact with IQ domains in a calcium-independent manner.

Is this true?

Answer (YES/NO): YES